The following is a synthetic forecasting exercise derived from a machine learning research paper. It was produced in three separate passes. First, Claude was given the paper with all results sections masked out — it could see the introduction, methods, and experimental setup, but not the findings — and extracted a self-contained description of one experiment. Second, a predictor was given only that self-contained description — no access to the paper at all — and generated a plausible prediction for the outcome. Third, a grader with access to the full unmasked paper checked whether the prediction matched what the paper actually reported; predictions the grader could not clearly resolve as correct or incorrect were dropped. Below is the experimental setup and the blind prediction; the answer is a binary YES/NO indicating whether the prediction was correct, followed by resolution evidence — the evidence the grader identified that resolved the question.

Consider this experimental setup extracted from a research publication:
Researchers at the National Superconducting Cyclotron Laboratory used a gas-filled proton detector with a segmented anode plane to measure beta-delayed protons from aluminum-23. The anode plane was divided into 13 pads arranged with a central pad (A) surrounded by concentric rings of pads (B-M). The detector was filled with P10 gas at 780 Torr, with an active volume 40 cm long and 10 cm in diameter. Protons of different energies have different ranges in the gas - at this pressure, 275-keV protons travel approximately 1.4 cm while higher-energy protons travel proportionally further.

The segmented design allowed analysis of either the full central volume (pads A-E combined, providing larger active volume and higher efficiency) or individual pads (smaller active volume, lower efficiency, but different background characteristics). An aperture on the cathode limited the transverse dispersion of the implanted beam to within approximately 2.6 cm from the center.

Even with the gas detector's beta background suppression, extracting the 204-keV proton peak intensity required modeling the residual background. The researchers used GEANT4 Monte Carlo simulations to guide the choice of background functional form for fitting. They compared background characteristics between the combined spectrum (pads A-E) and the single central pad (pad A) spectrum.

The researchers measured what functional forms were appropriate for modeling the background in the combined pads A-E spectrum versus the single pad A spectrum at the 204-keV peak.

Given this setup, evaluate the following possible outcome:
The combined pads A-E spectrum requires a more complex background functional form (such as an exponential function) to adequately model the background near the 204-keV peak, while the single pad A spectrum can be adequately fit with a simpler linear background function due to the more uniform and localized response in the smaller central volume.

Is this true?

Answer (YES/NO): YES